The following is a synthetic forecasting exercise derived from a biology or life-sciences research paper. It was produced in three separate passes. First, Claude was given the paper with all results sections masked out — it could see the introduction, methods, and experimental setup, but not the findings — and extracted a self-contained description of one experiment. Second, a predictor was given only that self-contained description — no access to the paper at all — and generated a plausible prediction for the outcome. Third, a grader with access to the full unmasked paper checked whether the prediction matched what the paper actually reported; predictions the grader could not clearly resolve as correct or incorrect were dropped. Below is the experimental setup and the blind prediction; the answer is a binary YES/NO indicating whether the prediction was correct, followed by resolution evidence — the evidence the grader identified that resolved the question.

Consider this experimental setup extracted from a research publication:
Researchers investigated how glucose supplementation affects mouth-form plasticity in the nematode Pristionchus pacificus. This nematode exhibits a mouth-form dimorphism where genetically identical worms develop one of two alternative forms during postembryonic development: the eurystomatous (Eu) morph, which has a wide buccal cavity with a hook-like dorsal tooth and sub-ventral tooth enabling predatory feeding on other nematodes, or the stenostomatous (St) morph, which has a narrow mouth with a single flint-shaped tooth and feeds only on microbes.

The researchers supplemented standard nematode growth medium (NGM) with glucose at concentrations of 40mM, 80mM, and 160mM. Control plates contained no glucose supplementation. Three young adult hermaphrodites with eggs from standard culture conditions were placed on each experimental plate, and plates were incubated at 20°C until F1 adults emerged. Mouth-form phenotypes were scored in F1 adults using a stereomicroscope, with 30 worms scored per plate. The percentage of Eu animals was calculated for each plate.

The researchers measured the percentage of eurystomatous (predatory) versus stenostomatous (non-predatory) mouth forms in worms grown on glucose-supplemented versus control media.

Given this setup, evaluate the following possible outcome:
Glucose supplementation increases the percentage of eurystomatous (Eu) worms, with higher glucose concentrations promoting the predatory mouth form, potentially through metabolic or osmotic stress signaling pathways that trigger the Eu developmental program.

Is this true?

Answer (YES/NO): NO